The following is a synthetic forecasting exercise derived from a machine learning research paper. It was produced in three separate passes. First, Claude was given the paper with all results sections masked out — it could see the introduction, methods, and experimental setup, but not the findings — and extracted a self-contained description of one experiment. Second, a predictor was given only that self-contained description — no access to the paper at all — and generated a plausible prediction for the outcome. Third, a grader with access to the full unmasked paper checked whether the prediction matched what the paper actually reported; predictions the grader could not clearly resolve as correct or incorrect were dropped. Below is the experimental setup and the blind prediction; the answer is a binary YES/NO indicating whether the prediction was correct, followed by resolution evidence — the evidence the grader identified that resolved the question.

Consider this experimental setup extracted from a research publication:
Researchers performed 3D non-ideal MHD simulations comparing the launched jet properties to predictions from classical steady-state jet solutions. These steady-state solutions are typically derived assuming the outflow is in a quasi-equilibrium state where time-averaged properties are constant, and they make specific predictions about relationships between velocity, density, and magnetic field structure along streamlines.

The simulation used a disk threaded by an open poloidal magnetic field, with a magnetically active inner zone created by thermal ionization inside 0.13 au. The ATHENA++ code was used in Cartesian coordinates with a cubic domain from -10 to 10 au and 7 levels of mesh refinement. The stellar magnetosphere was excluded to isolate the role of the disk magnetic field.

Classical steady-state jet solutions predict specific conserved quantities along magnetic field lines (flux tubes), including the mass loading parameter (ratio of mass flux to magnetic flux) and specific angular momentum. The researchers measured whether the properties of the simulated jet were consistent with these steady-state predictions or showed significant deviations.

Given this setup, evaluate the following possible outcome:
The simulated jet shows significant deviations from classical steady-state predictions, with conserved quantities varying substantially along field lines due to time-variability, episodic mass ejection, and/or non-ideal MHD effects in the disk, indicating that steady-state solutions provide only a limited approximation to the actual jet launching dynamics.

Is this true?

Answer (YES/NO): YES